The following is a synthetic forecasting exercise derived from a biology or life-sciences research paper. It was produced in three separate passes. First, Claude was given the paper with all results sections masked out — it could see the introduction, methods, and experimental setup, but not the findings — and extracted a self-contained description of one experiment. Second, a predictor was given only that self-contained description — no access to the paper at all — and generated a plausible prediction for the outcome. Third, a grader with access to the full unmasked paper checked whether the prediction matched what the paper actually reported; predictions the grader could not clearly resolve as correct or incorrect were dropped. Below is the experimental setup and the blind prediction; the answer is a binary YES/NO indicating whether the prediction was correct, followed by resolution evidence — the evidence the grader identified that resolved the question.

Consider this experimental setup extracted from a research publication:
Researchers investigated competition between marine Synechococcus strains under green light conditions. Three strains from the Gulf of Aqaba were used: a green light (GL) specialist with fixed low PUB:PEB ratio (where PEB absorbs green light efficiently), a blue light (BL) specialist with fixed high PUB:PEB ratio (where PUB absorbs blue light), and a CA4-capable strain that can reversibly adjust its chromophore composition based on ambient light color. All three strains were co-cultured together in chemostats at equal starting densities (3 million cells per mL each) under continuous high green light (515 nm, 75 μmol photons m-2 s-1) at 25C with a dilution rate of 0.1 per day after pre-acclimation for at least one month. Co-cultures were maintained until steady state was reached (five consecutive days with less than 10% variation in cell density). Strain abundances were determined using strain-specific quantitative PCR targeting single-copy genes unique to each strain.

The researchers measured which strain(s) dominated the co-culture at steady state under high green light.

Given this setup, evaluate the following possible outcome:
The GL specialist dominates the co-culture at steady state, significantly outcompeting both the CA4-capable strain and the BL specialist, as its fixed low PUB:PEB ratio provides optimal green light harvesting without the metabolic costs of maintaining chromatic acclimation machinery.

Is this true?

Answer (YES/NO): YES